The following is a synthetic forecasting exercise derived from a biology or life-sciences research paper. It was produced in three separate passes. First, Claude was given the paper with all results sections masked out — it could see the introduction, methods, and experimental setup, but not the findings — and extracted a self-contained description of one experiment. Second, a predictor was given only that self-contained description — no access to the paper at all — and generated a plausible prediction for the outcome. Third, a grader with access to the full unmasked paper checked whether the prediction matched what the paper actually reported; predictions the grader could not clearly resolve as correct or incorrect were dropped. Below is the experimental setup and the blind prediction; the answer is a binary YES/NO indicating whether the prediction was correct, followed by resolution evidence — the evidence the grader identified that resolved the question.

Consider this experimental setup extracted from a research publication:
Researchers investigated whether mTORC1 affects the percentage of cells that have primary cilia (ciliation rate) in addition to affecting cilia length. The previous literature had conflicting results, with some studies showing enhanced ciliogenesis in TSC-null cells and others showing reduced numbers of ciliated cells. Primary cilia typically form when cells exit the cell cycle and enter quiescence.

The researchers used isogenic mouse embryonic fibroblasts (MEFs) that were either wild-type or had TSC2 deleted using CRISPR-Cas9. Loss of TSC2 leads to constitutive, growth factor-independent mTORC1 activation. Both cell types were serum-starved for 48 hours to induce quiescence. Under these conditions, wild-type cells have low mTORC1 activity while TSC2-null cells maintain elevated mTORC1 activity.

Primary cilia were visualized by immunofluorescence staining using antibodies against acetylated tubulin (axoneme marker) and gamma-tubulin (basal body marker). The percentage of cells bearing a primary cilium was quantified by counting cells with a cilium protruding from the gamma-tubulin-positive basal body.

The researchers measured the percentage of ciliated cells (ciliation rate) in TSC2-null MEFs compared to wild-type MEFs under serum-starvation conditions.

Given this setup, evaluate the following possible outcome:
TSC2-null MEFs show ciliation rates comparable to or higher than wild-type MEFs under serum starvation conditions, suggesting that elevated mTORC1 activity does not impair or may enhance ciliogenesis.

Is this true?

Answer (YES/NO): YES